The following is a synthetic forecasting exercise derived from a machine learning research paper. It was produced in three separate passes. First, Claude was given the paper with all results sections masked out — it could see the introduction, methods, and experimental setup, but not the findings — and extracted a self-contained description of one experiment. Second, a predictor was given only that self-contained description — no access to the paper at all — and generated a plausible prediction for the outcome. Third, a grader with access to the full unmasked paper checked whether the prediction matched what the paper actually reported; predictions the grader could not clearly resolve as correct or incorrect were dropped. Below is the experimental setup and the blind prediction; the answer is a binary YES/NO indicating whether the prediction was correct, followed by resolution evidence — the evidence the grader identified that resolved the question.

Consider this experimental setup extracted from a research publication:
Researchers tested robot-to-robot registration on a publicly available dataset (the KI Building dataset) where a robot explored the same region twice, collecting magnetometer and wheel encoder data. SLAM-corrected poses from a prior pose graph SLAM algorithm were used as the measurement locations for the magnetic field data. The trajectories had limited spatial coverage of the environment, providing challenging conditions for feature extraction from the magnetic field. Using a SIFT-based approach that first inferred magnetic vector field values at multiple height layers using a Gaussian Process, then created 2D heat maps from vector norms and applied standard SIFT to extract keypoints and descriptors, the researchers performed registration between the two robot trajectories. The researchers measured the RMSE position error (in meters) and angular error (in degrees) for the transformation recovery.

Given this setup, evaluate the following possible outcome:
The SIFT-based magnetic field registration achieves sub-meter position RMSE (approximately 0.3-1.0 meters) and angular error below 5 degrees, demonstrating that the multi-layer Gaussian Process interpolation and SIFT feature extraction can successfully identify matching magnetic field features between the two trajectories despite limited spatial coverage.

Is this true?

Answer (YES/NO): YES